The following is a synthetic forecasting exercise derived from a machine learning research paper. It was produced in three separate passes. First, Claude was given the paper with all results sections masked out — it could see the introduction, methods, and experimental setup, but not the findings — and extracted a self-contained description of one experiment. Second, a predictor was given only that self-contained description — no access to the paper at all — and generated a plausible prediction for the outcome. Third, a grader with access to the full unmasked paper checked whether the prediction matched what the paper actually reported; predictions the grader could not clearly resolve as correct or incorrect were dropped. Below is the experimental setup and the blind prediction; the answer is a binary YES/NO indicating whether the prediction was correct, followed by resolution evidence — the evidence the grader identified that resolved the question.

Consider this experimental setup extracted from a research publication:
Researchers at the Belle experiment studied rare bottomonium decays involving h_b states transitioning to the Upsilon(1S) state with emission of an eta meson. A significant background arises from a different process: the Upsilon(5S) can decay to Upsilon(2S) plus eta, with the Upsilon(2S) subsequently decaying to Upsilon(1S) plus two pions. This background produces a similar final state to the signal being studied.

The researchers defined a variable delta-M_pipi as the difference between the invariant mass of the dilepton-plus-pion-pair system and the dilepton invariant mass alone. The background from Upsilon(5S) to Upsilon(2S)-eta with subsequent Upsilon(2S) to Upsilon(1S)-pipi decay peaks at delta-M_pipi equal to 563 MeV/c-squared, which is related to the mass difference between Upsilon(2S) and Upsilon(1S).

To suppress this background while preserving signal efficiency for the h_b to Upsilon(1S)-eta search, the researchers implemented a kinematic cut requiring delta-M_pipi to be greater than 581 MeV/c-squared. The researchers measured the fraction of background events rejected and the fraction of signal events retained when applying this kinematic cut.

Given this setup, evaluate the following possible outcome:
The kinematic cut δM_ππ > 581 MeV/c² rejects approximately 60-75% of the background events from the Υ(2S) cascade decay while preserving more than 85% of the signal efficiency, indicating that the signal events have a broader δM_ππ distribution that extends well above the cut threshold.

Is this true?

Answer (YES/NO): NO